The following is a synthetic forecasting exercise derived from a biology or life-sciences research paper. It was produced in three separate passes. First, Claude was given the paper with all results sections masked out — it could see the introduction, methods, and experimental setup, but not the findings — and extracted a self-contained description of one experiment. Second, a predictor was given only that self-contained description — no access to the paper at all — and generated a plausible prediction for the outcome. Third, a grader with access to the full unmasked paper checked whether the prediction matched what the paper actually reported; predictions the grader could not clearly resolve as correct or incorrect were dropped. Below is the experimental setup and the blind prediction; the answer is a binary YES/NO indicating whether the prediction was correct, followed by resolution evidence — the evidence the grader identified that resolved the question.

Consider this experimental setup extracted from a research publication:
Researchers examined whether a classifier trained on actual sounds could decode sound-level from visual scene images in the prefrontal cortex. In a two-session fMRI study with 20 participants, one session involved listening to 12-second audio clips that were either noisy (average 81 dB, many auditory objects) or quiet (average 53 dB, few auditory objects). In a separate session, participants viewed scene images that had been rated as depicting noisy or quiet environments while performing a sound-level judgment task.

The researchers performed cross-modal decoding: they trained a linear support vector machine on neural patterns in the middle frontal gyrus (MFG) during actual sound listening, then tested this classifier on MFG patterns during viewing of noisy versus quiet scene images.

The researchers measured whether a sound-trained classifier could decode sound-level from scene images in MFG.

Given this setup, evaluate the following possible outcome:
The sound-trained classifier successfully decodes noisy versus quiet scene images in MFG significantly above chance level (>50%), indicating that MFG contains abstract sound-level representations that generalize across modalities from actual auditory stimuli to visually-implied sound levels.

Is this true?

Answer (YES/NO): YES